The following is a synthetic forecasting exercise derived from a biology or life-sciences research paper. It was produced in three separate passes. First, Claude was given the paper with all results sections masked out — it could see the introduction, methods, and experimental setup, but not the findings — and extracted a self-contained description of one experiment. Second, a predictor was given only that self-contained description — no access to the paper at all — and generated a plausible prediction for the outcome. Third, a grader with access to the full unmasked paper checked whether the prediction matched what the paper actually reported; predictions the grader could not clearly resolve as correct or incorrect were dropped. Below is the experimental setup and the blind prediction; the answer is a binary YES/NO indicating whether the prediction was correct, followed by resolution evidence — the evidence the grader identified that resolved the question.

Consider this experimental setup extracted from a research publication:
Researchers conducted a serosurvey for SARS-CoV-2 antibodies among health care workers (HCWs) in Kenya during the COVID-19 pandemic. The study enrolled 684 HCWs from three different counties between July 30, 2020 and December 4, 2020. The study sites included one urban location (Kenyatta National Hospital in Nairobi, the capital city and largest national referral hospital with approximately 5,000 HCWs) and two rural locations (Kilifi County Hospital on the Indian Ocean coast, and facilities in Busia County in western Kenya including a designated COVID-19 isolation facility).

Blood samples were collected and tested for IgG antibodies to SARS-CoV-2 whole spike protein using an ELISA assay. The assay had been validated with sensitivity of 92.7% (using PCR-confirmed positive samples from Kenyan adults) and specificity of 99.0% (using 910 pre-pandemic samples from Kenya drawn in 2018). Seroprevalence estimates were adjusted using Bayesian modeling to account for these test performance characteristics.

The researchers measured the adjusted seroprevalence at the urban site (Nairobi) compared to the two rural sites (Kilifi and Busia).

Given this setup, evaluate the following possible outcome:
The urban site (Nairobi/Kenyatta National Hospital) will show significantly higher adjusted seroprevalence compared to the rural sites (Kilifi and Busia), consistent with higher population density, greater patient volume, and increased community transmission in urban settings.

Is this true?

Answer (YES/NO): YES